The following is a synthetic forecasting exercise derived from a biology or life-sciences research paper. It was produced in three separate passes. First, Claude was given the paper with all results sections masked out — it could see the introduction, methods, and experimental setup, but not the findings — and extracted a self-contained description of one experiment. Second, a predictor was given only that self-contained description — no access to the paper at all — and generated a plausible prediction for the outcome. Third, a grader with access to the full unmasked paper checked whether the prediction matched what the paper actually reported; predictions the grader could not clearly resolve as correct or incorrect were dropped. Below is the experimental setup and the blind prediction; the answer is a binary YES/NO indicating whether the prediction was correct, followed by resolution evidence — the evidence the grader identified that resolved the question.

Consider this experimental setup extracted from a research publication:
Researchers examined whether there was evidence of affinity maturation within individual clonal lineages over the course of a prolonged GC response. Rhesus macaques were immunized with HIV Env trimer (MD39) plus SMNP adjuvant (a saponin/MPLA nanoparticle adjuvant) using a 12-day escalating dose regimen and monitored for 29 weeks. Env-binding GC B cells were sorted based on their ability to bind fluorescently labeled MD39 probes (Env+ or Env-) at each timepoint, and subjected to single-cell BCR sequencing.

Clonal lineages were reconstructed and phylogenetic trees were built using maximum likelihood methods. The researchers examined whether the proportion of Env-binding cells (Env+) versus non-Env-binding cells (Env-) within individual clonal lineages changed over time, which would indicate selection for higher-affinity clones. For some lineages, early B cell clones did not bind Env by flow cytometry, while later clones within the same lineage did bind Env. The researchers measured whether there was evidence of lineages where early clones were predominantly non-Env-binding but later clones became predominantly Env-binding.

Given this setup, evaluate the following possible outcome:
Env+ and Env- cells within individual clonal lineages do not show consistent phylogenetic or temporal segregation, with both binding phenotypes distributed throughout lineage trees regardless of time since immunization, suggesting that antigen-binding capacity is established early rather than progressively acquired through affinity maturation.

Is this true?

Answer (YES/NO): NO